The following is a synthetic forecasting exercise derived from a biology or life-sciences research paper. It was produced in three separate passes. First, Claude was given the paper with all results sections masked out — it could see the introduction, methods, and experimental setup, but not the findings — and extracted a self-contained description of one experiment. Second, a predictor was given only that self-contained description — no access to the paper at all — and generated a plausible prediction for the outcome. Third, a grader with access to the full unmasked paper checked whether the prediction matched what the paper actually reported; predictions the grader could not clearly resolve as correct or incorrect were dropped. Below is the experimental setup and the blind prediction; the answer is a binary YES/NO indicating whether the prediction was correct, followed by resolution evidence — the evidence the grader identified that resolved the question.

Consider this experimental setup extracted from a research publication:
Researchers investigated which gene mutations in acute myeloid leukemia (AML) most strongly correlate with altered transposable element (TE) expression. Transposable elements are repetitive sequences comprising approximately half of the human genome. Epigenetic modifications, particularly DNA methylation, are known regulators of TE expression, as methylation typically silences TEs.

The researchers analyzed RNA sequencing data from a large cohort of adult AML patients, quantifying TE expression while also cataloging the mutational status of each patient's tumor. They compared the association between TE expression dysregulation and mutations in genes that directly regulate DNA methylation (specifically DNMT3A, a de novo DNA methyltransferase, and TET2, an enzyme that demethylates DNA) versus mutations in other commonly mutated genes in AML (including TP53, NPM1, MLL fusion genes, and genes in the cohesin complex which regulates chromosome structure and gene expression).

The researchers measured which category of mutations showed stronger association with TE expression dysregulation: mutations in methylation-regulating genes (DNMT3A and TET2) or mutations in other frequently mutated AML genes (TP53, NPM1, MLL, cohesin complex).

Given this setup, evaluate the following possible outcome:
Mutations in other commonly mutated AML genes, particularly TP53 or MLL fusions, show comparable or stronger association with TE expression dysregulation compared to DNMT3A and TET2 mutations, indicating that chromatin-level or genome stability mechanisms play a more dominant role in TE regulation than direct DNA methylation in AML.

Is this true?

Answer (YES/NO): YES